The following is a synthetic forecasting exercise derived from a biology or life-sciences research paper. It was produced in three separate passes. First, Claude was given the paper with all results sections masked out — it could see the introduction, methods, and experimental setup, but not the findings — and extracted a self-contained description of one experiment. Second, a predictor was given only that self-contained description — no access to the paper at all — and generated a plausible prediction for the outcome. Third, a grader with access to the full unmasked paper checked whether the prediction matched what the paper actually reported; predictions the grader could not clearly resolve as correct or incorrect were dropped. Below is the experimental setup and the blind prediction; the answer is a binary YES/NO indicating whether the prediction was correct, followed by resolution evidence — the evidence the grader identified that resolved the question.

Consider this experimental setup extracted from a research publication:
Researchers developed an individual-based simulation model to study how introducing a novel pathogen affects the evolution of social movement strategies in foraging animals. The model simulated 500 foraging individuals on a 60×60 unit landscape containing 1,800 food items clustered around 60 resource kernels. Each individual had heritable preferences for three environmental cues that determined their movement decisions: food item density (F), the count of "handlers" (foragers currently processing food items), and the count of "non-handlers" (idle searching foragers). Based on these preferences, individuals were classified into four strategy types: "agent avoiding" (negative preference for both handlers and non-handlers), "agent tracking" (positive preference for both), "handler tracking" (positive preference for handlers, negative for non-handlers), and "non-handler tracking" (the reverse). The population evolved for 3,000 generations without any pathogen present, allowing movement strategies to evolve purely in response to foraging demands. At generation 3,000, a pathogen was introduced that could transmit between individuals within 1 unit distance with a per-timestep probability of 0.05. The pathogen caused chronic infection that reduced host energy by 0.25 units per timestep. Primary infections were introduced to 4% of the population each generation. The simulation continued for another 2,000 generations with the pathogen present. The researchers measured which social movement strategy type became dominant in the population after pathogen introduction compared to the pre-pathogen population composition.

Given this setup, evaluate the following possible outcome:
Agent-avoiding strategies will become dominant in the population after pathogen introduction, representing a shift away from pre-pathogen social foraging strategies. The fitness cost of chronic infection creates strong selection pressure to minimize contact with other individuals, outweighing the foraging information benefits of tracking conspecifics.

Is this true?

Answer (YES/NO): NO